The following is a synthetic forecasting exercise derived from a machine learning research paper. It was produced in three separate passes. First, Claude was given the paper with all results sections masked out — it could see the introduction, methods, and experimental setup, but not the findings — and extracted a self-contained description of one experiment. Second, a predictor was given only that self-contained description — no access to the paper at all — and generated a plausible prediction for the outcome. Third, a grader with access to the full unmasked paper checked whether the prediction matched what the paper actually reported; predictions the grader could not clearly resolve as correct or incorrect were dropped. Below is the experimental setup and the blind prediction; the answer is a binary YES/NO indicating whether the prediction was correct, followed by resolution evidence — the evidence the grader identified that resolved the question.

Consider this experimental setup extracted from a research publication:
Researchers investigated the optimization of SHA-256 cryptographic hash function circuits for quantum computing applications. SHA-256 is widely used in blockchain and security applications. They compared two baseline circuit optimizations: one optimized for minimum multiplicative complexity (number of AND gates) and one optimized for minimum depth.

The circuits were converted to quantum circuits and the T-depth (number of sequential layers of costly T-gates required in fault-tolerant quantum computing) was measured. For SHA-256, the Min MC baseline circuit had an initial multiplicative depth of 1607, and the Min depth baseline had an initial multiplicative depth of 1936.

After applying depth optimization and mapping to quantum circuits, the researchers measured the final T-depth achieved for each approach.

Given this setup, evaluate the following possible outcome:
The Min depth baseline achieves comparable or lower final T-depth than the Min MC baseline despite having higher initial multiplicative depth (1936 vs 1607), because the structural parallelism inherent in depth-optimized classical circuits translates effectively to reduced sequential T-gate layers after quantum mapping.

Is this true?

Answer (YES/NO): YES